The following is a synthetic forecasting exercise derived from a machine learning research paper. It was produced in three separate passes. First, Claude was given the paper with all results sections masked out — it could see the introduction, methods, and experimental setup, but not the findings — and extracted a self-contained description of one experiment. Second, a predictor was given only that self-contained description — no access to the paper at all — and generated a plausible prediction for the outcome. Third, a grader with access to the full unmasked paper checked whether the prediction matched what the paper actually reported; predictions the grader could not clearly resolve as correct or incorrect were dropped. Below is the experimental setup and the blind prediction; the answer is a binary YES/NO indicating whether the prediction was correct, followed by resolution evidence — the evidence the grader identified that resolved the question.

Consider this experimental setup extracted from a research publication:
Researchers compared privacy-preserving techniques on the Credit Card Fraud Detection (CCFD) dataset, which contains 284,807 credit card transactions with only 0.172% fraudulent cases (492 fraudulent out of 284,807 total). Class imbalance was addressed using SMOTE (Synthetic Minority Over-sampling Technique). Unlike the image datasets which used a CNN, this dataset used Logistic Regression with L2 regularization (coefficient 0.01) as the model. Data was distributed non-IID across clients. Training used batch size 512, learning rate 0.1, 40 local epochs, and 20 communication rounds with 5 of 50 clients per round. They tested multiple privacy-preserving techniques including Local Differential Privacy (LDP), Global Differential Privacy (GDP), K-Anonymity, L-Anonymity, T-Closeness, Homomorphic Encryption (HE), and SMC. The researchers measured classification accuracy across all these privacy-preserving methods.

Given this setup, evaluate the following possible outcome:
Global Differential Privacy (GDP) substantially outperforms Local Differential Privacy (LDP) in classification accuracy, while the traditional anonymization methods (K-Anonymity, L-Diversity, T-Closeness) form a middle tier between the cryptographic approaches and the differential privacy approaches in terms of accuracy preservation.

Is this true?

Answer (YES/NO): NO